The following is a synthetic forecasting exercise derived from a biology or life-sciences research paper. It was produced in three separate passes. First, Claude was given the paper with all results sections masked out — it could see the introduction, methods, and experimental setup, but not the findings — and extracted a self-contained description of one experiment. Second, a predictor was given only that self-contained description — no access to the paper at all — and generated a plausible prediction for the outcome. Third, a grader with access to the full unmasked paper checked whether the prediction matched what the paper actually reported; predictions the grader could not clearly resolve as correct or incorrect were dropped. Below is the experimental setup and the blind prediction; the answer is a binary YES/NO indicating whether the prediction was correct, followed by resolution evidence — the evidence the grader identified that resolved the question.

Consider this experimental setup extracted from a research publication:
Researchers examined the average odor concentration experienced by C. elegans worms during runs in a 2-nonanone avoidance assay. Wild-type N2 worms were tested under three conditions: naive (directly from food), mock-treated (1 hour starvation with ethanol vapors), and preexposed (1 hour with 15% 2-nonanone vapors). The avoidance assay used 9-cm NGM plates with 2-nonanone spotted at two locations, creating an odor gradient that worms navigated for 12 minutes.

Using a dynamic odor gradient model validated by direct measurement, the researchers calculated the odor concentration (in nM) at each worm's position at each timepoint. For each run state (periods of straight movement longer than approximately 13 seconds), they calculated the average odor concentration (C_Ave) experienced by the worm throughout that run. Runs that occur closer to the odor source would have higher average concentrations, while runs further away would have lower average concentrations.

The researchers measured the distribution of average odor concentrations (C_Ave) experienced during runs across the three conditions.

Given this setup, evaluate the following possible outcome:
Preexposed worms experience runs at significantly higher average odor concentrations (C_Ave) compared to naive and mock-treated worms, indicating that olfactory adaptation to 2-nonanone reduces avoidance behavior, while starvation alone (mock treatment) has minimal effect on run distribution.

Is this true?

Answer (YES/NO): NO